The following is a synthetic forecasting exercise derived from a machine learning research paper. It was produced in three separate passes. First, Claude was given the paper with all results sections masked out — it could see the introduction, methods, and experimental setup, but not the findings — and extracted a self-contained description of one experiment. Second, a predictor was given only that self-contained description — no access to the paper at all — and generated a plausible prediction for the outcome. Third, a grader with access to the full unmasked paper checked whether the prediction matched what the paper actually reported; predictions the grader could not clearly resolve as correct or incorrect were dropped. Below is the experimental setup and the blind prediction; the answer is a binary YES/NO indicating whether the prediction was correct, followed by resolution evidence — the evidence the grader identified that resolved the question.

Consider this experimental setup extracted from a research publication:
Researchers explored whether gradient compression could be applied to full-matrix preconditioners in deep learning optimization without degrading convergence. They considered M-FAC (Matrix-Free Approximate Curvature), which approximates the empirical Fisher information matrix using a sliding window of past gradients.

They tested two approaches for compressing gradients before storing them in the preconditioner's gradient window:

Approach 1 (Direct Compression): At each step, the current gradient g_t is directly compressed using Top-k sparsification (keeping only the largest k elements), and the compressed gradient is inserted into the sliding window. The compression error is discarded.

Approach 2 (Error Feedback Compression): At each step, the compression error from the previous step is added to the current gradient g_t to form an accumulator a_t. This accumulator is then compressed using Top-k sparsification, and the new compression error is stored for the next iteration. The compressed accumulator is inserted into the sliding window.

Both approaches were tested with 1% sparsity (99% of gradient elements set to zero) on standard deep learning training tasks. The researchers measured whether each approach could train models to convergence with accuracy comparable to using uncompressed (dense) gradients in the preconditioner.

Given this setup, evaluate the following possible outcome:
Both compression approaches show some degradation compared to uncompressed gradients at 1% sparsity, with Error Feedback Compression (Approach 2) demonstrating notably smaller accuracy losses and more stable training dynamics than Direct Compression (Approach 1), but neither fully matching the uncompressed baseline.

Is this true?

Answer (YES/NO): NO